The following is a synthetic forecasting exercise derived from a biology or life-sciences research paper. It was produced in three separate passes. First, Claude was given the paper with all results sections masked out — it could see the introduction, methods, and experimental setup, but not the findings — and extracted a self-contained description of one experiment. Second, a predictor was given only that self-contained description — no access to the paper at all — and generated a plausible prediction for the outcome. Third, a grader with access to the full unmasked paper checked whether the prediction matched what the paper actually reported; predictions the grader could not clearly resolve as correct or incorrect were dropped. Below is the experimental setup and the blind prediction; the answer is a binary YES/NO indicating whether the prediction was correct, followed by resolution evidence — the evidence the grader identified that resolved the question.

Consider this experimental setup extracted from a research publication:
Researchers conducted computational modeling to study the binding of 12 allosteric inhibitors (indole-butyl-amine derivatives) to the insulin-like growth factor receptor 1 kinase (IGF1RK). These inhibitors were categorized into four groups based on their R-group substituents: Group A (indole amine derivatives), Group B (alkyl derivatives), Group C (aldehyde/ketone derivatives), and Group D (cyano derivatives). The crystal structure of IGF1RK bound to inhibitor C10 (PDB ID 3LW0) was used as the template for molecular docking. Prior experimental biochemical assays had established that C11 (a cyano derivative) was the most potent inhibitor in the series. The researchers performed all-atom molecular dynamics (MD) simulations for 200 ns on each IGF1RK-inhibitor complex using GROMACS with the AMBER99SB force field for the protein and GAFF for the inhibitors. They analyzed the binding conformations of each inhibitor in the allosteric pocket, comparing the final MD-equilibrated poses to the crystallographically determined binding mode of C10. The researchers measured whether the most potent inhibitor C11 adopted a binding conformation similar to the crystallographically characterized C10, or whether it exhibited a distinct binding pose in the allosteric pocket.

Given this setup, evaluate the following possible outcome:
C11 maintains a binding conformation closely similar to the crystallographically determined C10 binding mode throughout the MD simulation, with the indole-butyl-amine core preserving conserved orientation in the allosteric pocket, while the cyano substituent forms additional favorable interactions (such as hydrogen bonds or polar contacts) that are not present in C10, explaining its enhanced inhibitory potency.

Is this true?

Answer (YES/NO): NO